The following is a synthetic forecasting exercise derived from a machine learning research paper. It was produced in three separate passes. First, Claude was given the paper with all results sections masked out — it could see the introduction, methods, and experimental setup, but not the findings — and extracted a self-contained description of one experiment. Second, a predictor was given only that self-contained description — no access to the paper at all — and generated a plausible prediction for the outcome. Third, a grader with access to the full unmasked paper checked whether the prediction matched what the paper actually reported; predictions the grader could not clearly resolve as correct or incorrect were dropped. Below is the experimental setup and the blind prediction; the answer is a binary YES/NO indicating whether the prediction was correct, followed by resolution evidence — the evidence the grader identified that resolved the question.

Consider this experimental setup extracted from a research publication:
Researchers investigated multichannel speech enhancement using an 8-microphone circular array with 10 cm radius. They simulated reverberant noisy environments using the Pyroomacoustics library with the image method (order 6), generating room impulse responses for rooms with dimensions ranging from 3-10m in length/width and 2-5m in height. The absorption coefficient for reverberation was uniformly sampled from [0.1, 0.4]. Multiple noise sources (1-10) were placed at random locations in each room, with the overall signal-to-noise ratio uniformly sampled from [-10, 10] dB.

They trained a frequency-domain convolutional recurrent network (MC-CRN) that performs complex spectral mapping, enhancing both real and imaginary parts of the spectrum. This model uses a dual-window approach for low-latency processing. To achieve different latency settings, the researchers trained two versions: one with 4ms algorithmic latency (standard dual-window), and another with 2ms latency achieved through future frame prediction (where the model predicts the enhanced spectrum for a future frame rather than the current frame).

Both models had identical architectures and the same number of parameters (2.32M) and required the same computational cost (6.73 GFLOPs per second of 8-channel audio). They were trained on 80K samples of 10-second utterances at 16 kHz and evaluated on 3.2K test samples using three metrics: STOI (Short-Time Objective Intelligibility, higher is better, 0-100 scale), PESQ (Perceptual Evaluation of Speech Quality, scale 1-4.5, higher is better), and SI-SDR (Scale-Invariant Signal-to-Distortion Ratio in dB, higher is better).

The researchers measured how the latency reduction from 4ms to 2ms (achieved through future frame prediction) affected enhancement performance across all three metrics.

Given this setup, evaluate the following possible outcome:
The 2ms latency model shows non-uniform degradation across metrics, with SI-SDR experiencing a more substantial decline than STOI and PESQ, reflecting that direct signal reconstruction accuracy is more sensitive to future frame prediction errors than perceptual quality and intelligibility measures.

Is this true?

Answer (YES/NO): YES